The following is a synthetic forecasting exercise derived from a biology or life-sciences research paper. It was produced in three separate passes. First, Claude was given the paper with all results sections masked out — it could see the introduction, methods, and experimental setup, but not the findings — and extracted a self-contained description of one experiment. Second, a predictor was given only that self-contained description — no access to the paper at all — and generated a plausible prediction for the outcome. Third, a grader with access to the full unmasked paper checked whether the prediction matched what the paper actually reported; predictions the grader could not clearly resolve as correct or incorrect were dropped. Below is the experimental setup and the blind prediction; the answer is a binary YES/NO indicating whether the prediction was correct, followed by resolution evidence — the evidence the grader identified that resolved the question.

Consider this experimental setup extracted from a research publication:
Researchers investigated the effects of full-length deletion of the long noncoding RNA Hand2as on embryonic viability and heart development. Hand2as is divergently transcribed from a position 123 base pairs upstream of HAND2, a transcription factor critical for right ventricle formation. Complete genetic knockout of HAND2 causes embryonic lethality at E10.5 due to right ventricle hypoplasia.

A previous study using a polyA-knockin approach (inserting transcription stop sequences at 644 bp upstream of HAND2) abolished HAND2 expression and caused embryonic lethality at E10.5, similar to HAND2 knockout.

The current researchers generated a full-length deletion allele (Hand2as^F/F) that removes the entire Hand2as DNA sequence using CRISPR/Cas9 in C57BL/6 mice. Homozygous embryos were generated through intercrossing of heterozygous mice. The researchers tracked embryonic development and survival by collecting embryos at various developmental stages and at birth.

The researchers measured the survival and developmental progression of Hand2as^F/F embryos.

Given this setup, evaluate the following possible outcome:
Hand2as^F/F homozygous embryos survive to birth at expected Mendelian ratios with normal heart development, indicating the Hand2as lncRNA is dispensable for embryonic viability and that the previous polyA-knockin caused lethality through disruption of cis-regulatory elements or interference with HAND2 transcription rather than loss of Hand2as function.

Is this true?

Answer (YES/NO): NO